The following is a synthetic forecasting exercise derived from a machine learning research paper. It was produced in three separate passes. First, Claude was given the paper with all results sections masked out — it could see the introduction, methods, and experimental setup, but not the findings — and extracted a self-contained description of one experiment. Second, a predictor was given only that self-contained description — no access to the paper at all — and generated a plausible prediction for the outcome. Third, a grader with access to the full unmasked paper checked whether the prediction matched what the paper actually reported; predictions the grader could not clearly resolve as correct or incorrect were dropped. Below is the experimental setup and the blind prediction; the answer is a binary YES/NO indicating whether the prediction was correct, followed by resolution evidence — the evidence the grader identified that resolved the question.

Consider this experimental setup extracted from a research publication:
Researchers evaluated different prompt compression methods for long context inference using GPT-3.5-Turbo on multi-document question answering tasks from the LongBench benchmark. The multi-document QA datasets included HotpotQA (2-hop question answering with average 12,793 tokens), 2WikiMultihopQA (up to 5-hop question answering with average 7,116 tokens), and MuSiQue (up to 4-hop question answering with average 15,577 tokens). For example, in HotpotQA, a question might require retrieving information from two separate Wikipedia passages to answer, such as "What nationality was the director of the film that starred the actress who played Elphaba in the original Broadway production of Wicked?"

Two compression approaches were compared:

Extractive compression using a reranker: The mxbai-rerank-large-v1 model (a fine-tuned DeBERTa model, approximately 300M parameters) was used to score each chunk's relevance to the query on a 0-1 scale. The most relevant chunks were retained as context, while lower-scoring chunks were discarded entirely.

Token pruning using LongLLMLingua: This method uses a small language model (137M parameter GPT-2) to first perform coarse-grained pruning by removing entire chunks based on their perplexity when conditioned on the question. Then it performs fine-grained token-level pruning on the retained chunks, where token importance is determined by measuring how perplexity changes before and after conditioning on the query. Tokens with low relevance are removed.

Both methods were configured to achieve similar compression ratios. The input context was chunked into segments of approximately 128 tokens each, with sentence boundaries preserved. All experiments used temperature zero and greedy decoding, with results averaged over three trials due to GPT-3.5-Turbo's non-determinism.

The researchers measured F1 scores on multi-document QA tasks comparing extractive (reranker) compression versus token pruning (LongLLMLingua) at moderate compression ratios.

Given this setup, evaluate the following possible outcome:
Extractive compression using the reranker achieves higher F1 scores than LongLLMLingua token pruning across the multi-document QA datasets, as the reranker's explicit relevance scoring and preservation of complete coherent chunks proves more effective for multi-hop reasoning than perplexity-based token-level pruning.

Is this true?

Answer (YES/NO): YES